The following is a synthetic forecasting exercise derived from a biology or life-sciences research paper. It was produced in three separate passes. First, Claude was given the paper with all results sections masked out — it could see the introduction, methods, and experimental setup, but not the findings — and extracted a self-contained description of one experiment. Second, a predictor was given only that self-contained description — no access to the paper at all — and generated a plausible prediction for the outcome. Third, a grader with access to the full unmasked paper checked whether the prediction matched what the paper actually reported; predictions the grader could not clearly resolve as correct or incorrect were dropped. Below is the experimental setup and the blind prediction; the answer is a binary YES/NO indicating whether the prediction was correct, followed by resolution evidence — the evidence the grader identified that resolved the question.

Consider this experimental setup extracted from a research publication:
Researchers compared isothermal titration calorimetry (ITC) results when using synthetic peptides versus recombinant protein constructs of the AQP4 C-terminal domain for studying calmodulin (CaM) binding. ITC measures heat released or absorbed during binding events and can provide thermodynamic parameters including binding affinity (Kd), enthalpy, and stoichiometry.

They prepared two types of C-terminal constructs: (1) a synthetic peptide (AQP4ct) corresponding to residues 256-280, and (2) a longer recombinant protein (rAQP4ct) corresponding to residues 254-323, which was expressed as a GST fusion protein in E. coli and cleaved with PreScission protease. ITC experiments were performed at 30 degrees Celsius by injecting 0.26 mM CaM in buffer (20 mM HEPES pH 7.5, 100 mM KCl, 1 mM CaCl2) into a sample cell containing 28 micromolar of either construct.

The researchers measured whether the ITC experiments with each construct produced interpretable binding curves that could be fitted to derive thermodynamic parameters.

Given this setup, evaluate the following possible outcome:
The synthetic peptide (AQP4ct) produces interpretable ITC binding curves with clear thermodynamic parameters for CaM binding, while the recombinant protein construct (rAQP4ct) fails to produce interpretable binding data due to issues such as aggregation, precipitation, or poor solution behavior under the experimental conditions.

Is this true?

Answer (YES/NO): NO